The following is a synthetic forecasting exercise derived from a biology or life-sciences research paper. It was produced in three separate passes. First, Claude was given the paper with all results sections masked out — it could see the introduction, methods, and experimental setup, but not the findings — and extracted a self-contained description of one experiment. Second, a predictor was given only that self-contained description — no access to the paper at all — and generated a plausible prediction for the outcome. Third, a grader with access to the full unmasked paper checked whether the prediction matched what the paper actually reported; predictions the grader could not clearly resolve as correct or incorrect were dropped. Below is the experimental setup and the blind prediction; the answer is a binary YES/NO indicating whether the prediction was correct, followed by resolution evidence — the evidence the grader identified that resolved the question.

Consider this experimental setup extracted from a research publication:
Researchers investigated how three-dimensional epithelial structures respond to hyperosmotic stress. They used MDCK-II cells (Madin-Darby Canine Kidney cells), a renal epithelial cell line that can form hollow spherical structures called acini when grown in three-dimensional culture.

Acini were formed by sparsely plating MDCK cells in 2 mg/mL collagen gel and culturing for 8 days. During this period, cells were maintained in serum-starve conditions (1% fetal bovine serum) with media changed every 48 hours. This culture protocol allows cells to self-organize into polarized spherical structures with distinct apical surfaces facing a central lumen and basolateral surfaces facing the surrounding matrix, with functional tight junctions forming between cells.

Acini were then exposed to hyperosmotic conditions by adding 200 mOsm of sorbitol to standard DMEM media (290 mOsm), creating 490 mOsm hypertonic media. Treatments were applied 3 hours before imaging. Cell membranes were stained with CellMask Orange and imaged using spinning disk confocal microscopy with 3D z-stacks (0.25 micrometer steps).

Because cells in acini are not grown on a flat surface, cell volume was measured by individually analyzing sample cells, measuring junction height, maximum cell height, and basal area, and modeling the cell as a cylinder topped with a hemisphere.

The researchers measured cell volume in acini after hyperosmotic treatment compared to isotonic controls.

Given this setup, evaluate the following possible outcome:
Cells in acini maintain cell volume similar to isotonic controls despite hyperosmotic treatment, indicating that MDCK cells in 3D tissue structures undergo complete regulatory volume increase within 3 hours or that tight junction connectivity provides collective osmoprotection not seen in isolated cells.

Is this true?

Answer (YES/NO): NO